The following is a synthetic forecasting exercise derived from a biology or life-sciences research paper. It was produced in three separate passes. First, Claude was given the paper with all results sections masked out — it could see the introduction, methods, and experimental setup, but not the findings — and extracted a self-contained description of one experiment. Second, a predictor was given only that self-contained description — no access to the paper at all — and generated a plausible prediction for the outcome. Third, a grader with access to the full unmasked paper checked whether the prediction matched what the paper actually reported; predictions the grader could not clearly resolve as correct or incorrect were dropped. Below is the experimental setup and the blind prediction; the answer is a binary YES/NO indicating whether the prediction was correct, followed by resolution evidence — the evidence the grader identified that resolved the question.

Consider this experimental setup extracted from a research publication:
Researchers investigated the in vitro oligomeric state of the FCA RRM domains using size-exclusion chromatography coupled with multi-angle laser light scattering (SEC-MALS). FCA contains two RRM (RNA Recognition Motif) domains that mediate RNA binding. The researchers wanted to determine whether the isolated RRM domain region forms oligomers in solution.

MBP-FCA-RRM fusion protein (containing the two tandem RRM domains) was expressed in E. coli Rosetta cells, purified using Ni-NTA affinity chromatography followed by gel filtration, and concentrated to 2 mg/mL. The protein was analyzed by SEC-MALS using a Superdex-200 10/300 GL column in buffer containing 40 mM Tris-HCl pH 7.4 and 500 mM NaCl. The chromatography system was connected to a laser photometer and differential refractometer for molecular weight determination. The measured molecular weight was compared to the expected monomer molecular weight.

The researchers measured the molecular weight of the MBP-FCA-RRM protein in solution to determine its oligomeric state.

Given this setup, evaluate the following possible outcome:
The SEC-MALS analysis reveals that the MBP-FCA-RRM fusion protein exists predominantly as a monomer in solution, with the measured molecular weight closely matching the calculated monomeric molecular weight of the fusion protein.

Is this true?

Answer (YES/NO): NO